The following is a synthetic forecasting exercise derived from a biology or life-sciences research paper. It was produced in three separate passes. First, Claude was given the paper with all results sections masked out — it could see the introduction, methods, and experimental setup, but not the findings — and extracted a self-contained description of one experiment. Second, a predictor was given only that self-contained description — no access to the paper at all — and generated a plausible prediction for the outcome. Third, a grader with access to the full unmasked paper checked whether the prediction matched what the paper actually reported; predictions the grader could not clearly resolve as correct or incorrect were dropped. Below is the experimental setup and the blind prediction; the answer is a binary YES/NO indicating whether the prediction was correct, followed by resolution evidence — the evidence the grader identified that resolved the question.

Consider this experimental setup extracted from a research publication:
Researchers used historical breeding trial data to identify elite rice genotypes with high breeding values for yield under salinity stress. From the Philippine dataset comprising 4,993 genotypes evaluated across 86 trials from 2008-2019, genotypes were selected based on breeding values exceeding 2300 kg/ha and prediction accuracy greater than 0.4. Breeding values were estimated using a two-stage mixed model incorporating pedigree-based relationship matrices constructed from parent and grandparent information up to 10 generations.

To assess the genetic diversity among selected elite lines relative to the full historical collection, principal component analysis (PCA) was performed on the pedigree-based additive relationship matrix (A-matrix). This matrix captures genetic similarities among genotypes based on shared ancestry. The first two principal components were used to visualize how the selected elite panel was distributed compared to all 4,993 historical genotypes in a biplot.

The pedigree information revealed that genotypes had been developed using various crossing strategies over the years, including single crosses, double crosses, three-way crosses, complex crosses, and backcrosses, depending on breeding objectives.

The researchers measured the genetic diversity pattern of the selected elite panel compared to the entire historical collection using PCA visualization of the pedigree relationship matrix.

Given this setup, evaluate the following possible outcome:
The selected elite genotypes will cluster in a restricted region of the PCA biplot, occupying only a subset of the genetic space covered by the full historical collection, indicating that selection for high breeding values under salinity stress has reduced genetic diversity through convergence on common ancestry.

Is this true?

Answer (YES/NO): NO